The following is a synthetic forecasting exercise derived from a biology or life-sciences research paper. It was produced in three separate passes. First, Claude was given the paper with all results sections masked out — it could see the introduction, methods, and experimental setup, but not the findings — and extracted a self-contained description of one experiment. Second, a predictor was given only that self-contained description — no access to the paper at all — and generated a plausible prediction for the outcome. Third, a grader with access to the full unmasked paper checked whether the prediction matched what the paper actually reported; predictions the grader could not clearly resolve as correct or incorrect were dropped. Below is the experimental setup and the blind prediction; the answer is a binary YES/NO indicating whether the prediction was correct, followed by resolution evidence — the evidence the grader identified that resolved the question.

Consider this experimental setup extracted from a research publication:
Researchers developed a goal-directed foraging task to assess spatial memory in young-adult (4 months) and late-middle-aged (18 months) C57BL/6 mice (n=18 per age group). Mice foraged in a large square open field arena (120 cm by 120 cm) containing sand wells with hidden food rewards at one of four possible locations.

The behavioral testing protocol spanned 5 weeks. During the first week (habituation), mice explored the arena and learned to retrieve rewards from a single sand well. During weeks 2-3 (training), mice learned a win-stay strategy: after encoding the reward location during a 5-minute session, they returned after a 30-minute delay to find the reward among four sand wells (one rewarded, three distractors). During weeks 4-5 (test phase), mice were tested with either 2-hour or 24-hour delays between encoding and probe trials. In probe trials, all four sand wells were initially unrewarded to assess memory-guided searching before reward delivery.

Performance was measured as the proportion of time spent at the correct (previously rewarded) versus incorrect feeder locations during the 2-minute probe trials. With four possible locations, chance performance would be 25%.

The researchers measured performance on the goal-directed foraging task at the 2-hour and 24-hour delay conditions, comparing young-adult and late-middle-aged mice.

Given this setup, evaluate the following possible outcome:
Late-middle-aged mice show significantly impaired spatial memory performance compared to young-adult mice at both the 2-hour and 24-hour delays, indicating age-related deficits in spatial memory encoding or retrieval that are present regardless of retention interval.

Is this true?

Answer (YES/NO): NO